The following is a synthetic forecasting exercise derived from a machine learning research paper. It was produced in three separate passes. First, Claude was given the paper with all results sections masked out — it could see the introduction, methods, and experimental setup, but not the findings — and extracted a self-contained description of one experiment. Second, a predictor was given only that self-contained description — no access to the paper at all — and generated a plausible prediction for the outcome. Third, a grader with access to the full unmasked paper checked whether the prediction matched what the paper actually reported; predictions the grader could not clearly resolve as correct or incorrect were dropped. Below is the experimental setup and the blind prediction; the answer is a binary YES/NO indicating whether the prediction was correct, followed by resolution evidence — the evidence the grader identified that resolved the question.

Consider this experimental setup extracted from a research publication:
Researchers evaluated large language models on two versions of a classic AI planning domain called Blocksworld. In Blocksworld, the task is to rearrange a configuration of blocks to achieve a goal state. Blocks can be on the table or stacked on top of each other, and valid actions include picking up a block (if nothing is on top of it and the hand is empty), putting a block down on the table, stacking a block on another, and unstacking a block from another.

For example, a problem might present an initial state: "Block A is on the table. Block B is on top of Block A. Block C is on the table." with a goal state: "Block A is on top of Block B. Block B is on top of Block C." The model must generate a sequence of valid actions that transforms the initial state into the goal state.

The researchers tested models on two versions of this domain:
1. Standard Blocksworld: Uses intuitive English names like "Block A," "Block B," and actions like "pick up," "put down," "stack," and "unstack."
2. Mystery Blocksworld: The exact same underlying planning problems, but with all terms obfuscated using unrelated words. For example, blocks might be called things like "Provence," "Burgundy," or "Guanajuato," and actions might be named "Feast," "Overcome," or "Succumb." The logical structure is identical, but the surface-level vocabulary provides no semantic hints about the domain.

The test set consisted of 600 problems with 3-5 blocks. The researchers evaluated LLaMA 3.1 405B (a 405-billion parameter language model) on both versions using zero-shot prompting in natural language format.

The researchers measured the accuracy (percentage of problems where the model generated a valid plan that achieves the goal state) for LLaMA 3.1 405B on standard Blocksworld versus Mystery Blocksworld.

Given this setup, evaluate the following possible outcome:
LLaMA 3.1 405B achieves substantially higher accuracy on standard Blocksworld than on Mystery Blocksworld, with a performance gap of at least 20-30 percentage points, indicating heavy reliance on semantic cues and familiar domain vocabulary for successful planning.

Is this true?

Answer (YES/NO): YES